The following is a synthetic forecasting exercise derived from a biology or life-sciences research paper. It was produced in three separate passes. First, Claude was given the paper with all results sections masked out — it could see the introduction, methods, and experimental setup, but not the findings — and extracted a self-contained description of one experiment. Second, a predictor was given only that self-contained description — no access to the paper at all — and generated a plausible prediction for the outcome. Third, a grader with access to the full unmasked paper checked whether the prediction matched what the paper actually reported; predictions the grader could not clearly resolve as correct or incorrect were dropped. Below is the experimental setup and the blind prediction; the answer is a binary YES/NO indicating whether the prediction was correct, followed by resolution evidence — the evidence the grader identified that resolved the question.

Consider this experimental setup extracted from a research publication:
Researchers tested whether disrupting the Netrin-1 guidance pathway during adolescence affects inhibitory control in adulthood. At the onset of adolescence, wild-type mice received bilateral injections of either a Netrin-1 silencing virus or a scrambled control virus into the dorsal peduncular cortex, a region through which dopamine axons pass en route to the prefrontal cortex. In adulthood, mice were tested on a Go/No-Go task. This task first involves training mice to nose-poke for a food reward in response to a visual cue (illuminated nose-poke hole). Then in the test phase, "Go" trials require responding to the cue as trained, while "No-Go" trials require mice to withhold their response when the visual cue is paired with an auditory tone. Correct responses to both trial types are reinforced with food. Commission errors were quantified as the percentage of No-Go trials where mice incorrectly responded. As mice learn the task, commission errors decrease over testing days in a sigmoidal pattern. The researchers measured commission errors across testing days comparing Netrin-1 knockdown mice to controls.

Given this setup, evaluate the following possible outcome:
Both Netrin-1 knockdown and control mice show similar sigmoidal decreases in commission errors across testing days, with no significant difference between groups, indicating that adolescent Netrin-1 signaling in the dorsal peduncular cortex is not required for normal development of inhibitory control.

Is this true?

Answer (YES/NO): NO